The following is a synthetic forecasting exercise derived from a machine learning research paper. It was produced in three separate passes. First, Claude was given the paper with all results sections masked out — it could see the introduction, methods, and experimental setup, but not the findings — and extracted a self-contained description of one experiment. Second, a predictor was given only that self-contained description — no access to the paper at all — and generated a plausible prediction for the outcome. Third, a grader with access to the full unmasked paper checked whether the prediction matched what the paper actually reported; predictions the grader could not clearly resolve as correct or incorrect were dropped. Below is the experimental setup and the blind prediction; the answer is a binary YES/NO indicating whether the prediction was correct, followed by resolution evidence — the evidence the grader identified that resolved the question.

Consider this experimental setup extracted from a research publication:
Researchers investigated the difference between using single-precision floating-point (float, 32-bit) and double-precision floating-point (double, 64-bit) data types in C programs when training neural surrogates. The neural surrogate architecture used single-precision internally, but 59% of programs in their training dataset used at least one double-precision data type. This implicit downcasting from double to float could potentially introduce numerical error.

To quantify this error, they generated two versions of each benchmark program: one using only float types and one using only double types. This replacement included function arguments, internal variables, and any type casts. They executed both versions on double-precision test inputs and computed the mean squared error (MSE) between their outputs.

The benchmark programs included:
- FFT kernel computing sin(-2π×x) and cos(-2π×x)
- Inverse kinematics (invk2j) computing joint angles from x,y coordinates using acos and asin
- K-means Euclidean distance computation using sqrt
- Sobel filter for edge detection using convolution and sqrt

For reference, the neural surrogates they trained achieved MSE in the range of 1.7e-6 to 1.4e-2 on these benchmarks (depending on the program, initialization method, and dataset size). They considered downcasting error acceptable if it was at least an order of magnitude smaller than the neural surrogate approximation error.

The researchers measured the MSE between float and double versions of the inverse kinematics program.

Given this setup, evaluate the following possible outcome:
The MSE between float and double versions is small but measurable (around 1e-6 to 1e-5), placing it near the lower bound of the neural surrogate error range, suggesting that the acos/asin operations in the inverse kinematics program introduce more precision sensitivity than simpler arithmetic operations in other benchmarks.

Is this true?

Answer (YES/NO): NO